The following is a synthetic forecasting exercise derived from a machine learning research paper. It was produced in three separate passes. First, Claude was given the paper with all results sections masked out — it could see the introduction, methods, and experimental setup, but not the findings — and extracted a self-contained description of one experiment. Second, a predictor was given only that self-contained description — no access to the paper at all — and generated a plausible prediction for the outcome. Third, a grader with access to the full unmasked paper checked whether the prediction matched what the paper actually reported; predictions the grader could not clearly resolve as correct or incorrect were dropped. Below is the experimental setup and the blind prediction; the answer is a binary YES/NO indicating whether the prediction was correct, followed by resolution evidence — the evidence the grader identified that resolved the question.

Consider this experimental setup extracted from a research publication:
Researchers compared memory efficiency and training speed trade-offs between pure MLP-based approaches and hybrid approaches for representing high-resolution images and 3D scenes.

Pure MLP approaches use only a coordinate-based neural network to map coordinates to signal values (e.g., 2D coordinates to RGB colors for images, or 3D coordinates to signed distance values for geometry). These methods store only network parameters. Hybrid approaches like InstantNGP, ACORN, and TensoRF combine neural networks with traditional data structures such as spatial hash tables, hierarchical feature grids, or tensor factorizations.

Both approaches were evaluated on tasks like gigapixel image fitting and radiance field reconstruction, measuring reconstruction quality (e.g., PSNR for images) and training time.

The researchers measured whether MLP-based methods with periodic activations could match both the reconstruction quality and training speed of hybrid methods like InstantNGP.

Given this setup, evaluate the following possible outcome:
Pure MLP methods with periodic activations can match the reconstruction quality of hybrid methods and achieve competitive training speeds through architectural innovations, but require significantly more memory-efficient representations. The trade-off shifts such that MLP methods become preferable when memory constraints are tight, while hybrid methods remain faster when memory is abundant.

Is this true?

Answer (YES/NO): NO